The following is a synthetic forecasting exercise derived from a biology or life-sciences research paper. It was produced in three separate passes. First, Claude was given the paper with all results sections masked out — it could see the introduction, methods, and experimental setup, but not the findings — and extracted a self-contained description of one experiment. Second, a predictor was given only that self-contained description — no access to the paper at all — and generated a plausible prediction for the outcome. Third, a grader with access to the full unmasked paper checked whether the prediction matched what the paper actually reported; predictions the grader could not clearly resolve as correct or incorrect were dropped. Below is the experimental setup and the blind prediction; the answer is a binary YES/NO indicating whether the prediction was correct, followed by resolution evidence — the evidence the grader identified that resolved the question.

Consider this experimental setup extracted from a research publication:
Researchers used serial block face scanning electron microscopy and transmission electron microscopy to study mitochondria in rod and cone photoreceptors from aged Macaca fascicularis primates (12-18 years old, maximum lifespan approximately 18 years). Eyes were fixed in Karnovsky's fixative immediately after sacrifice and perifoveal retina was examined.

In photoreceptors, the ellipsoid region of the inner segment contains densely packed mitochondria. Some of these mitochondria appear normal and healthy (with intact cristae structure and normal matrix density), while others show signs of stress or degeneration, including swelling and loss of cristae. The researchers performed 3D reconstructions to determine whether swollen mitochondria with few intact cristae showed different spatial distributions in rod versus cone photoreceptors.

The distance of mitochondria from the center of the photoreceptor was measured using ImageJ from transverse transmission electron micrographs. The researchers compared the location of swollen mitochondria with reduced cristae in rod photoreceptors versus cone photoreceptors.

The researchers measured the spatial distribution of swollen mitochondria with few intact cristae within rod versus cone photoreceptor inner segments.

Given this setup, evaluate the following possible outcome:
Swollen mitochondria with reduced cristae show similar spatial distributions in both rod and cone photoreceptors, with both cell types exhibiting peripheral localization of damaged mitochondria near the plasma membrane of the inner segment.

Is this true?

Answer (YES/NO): NO